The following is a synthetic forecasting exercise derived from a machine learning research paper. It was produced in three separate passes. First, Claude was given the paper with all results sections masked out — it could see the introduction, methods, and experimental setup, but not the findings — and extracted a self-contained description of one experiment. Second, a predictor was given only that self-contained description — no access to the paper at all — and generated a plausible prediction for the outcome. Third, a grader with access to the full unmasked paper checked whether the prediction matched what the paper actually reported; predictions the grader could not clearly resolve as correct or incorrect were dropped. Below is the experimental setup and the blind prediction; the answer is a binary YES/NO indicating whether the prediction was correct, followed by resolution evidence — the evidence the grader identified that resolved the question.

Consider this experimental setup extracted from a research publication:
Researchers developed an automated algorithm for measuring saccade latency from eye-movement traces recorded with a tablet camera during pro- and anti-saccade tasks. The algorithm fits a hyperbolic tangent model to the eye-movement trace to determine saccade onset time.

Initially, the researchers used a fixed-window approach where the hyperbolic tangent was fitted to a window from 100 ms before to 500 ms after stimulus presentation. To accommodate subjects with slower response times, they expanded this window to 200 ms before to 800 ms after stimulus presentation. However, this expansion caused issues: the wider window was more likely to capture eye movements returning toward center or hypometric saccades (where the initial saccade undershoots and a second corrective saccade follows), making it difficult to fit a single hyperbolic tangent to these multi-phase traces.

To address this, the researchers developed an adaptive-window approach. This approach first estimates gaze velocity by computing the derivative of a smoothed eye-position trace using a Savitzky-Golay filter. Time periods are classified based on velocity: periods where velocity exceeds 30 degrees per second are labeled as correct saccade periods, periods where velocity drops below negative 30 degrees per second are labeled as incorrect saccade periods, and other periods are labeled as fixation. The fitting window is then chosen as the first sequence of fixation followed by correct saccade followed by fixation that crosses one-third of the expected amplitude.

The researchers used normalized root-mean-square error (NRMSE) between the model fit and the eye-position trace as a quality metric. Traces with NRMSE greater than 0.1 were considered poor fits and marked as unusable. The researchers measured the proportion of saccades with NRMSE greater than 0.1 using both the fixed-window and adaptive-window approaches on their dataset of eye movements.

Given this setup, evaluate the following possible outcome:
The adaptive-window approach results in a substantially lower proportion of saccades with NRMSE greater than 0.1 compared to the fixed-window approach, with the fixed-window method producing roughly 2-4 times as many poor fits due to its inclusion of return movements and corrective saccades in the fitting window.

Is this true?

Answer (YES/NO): NO